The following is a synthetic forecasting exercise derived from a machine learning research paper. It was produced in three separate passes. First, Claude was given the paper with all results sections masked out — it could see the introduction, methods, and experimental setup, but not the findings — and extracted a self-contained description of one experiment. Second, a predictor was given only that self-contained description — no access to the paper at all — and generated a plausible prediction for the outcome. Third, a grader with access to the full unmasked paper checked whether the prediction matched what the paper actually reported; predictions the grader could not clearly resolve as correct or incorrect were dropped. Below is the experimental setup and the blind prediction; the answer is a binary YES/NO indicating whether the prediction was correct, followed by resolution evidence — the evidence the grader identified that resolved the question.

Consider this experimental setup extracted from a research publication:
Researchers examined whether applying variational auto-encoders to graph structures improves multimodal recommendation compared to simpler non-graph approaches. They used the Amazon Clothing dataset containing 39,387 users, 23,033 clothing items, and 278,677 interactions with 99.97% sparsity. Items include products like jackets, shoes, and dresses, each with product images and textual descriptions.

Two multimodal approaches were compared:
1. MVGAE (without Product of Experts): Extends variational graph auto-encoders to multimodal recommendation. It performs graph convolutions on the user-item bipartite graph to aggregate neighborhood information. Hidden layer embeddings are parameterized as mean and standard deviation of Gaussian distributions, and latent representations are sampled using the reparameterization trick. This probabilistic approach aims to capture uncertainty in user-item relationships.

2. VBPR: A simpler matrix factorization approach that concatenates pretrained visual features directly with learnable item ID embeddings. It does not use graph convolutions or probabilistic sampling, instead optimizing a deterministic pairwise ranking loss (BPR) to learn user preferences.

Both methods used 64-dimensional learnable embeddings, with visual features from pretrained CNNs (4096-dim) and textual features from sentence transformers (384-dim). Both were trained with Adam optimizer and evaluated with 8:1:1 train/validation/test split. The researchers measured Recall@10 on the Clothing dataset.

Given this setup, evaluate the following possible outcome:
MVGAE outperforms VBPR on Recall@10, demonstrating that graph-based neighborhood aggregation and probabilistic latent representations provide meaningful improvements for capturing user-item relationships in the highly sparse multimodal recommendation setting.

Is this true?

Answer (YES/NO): NO